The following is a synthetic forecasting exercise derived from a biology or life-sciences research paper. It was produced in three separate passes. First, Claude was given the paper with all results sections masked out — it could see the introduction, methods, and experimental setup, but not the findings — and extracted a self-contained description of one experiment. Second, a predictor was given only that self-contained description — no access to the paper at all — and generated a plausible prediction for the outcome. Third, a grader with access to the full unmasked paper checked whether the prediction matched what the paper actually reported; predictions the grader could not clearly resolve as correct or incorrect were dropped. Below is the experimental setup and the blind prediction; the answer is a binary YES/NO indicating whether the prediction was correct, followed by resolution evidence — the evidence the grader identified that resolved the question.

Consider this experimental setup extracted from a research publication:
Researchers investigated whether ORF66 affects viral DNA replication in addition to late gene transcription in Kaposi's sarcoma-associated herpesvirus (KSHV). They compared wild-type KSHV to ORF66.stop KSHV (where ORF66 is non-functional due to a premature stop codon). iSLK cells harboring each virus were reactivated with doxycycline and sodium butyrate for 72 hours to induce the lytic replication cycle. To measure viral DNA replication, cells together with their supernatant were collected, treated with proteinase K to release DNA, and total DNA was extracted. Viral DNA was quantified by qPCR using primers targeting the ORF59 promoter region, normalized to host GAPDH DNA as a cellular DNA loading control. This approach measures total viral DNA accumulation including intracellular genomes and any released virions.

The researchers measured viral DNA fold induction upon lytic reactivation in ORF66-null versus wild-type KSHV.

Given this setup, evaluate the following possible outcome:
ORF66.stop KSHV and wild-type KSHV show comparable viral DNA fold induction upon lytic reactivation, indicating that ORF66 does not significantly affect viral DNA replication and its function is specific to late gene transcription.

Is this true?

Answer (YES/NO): NO